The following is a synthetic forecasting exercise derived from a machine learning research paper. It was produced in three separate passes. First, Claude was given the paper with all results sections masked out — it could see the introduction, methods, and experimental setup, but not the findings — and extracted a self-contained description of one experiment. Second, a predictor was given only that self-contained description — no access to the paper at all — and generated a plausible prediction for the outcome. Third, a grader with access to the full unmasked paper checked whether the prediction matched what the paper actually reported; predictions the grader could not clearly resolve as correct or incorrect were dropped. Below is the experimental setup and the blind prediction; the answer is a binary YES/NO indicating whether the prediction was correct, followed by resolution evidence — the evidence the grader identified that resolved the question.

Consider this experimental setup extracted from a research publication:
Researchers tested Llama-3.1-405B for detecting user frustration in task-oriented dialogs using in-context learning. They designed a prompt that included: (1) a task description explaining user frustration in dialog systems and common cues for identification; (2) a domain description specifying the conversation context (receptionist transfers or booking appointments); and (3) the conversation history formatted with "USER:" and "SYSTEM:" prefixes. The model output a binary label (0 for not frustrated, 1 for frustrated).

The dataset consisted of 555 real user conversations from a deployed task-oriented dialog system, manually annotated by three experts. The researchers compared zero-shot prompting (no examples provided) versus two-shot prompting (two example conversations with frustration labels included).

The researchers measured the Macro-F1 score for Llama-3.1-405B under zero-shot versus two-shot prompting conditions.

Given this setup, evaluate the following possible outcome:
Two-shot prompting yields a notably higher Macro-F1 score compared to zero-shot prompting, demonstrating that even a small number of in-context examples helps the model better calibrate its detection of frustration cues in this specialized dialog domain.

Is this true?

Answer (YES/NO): NO